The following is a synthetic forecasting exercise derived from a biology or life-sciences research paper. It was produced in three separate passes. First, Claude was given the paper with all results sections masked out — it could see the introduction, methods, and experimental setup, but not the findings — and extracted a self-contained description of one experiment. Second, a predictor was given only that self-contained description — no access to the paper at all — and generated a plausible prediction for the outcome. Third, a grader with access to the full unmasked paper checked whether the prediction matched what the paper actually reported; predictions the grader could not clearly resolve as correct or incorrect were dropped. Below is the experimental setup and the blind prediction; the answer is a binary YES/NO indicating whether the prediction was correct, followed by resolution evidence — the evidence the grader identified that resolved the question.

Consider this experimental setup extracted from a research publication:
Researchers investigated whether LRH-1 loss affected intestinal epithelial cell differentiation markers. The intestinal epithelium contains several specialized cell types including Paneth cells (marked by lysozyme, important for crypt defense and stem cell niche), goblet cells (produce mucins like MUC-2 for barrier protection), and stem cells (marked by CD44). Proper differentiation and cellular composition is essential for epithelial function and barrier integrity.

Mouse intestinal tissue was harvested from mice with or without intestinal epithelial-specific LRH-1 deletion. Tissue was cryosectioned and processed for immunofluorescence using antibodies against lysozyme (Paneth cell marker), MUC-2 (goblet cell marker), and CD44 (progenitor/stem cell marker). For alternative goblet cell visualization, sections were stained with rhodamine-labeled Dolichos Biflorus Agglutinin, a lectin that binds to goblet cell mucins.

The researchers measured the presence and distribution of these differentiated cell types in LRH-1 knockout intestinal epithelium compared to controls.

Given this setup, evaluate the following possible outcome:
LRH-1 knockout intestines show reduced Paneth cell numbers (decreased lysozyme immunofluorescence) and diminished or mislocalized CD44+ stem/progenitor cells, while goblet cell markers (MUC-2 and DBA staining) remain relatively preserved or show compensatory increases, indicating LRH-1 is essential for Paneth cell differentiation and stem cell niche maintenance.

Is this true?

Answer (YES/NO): NO